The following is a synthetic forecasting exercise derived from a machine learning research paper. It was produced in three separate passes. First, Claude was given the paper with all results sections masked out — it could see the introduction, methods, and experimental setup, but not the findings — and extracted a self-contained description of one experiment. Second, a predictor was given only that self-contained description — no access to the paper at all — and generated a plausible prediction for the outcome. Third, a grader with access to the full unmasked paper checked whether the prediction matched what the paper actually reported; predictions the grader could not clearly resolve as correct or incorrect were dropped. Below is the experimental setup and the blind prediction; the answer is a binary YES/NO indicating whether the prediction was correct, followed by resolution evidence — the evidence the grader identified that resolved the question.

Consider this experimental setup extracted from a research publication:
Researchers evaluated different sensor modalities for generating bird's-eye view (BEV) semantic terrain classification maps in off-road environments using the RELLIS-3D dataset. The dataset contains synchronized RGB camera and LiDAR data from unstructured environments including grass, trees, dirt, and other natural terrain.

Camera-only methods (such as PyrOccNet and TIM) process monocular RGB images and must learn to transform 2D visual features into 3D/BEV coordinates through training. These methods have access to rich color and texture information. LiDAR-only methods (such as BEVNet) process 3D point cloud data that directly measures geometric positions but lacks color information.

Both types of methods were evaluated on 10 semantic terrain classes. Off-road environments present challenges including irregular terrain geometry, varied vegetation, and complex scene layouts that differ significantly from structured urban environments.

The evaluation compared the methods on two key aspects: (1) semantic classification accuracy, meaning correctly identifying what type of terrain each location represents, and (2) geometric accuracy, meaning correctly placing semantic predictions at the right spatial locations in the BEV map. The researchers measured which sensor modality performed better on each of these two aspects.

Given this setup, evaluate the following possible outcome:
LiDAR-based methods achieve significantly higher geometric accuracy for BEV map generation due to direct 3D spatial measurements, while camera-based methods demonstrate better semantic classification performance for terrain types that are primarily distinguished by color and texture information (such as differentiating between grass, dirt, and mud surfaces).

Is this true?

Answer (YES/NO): NO